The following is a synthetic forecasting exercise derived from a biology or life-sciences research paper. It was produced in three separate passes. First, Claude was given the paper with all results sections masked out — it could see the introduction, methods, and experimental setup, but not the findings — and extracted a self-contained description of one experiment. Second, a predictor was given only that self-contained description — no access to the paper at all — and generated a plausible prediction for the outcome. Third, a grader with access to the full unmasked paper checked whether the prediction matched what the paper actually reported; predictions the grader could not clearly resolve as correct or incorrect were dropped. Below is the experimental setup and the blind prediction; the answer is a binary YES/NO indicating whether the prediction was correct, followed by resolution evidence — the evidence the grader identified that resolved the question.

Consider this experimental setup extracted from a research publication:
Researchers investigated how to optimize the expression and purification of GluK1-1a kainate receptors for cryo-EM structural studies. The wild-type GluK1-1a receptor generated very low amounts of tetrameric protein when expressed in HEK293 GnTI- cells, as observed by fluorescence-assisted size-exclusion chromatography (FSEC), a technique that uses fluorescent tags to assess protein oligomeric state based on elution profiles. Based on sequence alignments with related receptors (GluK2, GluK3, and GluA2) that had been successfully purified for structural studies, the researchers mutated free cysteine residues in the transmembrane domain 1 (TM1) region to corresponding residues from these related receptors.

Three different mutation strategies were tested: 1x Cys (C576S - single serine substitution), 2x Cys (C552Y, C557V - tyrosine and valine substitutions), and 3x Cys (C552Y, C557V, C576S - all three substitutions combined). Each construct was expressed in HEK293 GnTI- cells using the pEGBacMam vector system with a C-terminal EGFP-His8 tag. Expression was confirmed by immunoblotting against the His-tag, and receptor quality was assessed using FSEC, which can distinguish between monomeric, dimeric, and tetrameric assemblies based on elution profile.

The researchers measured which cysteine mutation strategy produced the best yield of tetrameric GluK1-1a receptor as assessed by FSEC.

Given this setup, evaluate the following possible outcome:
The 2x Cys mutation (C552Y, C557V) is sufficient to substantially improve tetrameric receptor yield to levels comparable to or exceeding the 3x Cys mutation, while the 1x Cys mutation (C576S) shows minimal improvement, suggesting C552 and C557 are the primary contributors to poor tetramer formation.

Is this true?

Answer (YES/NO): NO